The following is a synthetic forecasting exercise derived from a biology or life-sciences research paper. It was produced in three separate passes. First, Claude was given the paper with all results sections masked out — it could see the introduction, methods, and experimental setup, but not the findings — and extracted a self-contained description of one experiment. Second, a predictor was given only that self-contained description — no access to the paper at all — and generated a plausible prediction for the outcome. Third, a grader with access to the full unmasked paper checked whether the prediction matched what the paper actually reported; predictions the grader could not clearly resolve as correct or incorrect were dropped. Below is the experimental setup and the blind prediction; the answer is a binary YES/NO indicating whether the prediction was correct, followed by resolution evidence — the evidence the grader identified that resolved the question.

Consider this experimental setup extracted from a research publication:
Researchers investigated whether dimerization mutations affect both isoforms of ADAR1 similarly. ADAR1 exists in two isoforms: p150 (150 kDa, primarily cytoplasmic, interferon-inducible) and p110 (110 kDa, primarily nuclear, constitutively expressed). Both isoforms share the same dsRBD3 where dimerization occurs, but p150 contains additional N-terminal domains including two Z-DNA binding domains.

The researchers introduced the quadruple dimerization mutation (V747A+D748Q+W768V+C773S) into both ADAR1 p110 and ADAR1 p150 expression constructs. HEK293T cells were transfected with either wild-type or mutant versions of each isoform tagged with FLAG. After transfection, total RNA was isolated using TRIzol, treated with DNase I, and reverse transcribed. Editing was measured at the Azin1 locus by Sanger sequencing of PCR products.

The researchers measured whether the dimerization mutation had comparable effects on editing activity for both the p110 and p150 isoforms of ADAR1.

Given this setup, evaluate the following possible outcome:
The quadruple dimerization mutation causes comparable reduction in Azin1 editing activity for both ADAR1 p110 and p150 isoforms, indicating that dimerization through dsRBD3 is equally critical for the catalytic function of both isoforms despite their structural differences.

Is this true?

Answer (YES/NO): NO